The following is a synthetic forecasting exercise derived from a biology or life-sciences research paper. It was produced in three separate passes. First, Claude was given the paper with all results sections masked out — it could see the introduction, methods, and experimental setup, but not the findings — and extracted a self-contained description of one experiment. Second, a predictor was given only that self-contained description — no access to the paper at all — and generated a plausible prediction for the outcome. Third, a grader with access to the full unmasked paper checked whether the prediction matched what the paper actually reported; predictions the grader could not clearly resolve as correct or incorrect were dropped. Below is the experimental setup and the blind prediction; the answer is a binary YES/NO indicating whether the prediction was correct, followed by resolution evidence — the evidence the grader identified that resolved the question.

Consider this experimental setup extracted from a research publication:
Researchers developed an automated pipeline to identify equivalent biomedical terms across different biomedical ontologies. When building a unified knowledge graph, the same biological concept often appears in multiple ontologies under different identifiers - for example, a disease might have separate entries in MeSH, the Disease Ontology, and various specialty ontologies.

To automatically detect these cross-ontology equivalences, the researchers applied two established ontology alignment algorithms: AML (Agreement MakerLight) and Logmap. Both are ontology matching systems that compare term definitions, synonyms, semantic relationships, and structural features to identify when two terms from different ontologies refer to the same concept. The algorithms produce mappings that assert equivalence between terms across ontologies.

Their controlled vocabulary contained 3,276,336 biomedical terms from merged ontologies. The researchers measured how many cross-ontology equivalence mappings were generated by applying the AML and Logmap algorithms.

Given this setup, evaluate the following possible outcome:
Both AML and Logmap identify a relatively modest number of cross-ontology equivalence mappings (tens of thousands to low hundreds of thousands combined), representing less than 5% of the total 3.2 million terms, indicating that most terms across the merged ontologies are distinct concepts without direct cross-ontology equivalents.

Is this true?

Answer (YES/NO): NO